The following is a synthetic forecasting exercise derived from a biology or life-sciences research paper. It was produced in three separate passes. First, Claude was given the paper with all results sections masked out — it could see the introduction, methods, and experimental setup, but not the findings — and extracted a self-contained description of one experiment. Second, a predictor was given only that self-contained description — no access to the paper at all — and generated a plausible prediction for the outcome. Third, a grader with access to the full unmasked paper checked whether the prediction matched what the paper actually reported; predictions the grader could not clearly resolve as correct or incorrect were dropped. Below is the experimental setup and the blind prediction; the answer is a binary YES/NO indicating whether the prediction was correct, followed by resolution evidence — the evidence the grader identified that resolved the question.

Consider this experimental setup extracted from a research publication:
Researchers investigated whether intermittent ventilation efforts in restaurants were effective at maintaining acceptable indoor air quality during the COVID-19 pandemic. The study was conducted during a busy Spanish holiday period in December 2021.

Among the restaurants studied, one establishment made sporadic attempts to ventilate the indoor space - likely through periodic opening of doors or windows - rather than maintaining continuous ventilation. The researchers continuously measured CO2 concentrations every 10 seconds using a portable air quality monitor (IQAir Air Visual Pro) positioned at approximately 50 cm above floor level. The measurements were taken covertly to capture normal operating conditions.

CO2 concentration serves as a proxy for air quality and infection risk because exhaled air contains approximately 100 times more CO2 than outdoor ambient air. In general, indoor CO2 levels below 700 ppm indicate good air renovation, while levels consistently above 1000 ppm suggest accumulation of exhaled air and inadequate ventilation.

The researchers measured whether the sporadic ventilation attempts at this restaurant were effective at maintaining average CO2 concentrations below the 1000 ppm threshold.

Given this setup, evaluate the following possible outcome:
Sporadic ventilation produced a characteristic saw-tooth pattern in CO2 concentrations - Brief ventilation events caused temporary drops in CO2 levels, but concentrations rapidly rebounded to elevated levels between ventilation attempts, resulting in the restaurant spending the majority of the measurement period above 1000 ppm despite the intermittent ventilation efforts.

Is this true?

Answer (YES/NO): YES